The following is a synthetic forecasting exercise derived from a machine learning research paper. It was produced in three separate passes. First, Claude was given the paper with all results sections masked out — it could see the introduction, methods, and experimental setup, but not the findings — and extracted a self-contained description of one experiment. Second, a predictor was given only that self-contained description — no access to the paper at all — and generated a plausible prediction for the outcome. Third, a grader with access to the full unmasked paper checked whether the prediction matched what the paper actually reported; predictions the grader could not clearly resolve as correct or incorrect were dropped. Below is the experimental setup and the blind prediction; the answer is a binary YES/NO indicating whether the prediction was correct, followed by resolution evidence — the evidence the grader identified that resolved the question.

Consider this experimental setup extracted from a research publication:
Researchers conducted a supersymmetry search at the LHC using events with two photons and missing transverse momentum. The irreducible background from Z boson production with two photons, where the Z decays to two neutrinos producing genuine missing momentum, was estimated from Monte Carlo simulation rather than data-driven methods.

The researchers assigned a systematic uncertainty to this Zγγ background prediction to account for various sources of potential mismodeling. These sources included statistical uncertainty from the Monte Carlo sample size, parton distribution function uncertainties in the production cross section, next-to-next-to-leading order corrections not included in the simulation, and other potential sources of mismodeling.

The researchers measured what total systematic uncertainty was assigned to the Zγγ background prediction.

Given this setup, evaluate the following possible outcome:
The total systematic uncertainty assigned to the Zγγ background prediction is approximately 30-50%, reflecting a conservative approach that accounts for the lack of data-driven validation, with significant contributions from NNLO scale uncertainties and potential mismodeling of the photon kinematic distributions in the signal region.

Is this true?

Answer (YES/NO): YES